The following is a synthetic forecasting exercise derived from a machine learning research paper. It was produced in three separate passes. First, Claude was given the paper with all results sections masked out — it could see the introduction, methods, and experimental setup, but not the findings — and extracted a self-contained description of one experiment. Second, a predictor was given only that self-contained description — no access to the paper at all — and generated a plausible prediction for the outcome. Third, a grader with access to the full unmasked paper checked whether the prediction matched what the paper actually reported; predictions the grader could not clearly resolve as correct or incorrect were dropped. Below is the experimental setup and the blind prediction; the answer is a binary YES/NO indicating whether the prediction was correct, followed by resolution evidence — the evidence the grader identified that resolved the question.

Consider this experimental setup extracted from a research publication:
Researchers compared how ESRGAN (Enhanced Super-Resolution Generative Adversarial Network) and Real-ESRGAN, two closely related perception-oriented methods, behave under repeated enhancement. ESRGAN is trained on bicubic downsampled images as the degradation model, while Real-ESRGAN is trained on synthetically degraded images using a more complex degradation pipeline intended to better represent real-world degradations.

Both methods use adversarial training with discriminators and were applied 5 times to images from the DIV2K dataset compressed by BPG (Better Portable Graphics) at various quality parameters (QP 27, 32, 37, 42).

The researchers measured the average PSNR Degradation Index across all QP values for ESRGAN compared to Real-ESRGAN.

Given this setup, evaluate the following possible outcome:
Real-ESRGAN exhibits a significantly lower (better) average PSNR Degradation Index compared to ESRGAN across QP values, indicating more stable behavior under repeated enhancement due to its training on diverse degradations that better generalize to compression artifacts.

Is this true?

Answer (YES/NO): YES